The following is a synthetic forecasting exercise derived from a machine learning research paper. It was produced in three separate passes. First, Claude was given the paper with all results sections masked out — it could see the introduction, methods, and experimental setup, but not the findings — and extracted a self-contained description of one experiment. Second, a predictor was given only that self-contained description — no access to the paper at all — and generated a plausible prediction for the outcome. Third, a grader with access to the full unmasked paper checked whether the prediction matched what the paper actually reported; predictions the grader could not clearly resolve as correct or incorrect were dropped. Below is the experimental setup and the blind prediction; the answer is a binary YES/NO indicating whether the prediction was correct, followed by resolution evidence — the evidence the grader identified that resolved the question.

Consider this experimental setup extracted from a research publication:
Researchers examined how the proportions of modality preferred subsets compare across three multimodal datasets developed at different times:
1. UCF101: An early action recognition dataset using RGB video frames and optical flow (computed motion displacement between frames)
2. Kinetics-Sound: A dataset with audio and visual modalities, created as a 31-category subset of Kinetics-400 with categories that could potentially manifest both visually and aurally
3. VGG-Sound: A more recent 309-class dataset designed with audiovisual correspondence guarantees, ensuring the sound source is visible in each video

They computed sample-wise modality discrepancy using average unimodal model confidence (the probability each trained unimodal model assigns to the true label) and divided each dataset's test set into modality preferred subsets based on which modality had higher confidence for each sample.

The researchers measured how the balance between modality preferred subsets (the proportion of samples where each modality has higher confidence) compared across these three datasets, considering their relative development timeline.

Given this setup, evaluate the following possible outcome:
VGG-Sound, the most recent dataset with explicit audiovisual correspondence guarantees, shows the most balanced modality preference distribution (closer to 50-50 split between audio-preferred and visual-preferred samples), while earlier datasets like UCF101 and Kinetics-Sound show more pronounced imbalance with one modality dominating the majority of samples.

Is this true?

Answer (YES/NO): NO